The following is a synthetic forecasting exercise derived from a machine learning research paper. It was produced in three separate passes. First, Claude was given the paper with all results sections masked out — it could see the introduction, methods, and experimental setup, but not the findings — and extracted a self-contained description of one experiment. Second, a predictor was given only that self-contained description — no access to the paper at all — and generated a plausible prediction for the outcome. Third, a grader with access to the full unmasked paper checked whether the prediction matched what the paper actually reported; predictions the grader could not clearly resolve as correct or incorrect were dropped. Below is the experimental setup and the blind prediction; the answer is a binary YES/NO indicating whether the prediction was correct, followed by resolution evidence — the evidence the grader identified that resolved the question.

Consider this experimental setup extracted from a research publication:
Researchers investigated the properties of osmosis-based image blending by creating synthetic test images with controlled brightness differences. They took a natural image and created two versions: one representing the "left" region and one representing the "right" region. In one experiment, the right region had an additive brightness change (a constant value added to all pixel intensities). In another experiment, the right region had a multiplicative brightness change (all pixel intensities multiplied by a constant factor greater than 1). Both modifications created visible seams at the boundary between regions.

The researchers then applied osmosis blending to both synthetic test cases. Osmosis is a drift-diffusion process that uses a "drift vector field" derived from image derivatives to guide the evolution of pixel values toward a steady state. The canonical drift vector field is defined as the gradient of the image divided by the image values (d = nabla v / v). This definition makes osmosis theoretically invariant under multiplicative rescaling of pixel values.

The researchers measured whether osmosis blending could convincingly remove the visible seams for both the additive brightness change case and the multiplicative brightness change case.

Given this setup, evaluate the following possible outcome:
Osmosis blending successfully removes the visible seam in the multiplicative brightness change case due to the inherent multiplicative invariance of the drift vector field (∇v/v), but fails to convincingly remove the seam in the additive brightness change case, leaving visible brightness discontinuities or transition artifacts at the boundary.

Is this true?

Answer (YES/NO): NO